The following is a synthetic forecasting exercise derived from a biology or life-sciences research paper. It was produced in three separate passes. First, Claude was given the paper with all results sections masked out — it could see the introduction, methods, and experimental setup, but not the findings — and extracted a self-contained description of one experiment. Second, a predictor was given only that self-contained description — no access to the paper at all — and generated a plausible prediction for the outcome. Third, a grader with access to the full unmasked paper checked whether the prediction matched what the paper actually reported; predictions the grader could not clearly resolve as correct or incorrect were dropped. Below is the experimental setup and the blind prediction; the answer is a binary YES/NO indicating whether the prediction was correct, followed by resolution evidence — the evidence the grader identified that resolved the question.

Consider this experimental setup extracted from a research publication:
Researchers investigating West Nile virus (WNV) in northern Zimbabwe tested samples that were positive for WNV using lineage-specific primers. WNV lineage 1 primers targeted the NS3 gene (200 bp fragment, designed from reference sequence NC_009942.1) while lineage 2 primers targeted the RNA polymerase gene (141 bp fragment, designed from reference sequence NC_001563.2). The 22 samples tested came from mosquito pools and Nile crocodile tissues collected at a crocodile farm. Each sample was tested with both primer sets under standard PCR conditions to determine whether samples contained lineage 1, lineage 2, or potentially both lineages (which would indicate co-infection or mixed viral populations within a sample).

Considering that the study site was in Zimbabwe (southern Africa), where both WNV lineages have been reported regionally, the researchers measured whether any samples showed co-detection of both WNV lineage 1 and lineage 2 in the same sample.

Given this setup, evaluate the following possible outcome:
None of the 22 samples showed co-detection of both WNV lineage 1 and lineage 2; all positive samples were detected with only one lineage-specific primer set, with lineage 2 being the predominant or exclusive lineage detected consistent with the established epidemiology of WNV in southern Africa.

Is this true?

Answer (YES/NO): NO